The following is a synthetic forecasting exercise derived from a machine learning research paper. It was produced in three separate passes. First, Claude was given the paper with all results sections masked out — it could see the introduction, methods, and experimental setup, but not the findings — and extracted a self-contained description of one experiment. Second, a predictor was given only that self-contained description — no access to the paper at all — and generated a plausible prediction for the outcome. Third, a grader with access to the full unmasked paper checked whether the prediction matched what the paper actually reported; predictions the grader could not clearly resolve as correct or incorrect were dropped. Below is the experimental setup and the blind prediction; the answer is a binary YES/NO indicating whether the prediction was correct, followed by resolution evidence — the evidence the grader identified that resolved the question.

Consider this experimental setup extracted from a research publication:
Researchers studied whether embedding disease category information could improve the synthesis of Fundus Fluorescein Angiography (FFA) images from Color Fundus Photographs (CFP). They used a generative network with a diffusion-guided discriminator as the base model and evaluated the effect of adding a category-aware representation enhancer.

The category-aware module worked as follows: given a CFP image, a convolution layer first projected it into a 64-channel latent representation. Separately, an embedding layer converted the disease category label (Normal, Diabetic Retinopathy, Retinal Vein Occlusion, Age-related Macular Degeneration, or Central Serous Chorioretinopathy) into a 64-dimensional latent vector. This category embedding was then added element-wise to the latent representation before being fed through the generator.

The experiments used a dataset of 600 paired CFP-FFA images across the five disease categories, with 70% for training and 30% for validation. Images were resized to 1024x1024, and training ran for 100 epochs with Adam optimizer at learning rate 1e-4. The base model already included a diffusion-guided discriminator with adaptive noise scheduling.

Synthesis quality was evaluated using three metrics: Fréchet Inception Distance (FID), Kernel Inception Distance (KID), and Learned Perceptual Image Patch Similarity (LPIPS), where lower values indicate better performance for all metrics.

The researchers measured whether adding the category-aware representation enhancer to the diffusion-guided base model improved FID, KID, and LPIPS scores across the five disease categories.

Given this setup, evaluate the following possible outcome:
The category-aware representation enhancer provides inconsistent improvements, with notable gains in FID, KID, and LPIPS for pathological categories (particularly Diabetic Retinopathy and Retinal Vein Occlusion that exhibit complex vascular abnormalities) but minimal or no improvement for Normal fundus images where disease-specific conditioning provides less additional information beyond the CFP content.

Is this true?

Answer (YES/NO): NO